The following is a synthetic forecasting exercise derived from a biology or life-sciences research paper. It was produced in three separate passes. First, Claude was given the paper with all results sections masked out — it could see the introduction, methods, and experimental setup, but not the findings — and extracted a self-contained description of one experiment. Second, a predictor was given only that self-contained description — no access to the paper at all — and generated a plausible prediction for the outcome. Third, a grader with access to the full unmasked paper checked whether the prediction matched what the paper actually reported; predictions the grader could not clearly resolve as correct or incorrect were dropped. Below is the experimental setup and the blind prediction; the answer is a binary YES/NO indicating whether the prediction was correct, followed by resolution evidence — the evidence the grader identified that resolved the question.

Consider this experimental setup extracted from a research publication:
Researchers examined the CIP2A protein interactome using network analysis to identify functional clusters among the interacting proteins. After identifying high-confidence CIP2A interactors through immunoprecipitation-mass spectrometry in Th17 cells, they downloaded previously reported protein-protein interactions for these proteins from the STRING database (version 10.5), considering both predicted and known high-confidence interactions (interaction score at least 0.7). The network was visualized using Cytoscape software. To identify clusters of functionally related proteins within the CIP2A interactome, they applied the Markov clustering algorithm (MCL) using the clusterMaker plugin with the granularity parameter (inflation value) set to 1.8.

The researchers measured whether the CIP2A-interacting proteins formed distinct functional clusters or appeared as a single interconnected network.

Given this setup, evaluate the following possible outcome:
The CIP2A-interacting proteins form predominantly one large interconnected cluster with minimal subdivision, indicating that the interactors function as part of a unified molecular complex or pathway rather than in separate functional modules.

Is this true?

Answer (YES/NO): NO